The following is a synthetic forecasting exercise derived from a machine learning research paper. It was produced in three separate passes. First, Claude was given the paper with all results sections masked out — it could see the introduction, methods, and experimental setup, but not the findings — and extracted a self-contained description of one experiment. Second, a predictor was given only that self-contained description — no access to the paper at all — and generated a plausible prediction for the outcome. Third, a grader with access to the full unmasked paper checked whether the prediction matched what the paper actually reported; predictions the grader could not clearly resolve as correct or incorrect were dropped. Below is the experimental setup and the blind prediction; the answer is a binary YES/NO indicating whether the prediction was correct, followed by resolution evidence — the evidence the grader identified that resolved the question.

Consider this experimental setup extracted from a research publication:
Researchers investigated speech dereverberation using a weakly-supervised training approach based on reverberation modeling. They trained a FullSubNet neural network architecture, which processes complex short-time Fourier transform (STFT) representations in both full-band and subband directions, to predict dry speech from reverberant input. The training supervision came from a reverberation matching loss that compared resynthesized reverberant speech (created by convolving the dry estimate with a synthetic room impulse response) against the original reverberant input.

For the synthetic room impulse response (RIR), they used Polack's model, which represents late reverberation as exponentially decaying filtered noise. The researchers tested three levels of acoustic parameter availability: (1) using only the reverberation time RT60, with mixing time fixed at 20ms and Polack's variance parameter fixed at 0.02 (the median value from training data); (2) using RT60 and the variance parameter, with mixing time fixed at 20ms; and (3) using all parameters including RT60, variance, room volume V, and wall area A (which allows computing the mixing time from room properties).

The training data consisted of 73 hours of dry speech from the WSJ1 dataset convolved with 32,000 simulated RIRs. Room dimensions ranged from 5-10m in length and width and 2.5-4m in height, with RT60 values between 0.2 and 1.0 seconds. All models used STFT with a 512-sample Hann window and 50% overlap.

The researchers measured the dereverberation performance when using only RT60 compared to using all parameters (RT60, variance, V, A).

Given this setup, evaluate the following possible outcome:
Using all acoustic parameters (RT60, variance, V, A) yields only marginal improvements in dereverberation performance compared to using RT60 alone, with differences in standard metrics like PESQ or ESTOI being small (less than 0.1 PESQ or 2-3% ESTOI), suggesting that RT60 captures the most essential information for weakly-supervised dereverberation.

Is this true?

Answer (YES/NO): NO